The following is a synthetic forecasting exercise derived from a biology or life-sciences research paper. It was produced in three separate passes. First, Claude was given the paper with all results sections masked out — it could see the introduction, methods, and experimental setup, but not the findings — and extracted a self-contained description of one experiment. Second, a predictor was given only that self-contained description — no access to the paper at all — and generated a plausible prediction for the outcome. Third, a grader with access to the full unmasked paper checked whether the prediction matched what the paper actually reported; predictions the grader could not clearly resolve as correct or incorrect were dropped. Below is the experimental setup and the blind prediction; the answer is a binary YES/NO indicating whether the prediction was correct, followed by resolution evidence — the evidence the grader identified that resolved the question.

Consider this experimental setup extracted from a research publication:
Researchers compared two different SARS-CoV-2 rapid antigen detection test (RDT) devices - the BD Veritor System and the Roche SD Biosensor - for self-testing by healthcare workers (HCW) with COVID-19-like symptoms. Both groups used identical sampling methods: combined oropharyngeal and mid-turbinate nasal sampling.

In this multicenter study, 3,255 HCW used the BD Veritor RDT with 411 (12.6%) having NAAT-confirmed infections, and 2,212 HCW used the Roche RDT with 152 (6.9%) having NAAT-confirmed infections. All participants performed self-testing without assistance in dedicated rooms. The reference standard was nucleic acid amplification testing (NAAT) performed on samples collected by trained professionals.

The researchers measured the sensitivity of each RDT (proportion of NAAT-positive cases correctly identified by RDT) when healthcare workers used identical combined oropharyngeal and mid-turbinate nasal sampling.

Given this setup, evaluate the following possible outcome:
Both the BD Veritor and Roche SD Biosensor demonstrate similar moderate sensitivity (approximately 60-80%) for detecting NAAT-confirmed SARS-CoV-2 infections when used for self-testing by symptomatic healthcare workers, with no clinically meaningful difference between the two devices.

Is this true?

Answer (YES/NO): NO